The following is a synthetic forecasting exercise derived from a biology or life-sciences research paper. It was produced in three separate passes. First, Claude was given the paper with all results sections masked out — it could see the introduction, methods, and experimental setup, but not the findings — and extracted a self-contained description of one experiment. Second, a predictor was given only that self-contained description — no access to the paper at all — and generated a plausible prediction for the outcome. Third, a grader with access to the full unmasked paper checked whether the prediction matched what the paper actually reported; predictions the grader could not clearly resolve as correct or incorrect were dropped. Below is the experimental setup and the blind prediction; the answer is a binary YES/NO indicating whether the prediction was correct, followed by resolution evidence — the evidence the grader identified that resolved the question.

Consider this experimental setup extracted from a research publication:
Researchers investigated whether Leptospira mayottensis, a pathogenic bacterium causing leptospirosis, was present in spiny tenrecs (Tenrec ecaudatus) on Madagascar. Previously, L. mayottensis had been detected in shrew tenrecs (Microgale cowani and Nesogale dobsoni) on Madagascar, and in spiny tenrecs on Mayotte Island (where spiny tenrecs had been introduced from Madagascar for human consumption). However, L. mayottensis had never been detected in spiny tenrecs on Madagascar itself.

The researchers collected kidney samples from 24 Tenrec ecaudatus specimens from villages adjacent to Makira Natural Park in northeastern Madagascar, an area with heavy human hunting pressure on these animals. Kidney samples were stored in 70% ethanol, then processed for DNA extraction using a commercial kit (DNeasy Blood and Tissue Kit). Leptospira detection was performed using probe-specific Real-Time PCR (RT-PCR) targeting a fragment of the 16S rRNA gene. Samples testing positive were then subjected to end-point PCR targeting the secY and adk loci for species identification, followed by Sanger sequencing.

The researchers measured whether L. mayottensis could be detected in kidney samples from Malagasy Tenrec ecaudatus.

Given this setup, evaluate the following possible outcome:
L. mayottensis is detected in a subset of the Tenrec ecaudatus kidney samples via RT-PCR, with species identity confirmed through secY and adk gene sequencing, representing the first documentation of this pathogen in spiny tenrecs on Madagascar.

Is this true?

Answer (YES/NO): NO